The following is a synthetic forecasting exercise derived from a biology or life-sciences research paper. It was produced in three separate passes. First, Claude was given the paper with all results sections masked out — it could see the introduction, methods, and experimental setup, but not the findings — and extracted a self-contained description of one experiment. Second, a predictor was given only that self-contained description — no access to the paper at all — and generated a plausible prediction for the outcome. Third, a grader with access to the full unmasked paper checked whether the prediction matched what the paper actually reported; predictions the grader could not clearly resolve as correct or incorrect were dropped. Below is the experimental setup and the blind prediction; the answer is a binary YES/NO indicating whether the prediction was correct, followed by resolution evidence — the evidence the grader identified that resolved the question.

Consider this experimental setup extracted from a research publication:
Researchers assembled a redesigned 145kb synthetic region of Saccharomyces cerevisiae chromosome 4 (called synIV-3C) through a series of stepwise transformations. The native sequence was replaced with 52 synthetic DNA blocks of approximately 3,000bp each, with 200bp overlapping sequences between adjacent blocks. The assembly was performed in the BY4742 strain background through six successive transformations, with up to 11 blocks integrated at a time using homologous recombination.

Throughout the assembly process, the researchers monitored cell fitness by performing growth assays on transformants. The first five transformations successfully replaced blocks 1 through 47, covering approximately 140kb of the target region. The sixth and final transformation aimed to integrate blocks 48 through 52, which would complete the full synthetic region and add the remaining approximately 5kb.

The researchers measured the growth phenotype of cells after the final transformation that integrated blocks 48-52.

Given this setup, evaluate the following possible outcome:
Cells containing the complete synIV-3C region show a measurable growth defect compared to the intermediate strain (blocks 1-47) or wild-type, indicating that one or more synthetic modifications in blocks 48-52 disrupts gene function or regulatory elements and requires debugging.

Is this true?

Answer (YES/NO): NO